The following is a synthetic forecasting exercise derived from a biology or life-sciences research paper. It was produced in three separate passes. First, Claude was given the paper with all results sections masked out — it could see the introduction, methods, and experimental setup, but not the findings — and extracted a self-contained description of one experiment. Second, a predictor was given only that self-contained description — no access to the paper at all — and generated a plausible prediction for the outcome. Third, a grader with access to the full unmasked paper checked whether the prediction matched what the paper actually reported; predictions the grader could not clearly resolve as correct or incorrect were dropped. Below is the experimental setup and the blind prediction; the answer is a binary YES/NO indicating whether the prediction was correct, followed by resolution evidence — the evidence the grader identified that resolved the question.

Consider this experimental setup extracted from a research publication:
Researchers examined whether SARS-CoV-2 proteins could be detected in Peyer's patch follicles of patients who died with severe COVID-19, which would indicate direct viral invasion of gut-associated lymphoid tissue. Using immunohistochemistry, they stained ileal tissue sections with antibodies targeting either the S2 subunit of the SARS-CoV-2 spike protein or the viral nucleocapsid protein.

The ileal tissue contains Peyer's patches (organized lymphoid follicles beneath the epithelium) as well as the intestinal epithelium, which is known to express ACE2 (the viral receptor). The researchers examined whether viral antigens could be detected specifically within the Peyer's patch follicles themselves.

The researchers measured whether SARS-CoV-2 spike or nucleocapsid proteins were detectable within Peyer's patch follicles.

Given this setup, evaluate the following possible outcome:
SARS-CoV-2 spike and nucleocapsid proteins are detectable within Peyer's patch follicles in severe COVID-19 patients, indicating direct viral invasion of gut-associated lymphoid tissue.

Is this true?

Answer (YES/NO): NO